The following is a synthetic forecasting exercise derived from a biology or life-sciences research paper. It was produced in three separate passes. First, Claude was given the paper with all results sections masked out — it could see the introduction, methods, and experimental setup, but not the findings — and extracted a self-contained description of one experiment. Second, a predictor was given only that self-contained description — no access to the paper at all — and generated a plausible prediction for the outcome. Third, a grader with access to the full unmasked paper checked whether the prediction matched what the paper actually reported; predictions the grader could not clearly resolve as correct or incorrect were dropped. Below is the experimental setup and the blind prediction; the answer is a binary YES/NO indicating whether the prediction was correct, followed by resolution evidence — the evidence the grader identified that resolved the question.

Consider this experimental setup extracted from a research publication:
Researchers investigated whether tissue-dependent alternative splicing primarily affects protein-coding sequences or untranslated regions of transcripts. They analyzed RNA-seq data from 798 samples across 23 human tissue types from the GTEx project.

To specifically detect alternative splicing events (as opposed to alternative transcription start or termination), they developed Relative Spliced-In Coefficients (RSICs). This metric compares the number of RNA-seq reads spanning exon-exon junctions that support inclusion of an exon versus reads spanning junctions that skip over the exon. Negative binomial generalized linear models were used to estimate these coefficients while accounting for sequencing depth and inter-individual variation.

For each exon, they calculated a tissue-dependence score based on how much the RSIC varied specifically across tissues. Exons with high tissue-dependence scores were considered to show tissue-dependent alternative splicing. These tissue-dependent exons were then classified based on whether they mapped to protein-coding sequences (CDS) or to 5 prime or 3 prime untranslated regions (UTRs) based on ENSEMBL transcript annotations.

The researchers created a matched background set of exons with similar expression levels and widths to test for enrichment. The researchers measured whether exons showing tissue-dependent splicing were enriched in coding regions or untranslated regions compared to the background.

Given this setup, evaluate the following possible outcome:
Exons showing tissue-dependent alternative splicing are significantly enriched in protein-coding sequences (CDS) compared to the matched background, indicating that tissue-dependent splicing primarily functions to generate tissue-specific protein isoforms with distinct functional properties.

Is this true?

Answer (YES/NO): NO